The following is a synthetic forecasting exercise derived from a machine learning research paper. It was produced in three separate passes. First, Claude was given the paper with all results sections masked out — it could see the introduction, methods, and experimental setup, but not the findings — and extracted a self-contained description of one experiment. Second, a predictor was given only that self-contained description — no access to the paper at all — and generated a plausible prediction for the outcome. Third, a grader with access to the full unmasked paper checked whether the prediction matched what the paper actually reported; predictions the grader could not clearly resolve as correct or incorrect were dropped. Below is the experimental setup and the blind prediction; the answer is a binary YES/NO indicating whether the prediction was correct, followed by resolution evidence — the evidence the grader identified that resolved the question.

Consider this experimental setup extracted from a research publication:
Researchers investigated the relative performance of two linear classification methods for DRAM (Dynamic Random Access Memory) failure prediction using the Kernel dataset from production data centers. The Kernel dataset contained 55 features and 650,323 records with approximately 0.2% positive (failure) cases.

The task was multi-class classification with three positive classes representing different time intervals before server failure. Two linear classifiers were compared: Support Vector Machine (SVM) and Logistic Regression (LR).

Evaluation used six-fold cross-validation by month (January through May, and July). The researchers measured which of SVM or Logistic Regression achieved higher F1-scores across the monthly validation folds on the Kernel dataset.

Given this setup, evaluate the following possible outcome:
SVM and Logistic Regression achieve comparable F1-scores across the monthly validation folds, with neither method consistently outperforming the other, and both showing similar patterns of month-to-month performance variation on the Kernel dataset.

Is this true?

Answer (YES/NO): NO